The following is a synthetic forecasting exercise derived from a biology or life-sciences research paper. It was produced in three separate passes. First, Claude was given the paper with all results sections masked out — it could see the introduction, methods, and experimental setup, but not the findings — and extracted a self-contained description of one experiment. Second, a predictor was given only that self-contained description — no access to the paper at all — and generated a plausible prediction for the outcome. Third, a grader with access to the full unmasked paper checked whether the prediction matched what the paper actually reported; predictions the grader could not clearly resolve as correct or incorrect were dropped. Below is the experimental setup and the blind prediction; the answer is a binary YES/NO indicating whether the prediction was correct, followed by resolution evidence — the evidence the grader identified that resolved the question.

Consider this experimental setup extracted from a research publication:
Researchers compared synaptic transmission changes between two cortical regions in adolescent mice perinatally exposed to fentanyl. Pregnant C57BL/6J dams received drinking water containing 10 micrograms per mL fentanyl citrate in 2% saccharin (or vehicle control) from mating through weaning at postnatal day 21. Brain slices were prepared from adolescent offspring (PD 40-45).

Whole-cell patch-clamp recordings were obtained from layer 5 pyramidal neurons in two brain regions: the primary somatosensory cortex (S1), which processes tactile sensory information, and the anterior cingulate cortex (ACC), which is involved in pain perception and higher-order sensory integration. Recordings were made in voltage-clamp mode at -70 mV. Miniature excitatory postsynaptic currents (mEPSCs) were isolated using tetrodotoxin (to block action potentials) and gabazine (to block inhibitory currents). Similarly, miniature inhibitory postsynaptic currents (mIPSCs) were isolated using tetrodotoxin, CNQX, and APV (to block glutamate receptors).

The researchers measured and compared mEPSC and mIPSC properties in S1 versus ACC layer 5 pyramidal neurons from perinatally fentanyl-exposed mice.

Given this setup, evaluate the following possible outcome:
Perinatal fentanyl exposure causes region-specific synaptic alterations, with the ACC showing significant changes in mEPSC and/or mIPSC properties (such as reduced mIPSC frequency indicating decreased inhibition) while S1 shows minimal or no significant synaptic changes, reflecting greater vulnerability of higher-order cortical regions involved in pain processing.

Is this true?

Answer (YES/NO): NO